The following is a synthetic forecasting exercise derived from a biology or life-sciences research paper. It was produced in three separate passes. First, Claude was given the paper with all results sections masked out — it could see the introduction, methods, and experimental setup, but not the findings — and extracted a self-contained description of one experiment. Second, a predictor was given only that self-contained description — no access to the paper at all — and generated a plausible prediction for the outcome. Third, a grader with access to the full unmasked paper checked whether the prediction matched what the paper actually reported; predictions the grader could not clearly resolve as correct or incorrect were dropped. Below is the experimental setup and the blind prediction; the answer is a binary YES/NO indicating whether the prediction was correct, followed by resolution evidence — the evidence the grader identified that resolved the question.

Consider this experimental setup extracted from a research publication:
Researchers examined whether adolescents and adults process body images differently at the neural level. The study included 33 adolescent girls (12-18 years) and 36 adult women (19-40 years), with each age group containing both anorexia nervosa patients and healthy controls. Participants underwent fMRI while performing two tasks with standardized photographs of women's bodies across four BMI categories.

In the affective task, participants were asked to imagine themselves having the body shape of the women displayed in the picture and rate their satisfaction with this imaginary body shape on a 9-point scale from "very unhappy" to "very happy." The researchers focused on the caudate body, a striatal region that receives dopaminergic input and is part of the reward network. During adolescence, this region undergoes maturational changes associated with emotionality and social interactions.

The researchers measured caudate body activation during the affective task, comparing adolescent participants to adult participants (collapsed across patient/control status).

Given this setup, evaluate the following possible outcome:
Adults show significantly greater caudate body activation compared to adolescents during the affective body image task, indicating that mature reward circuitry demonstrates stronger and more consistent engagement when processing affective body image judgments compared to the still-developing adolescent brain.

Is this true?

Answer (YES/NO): NO